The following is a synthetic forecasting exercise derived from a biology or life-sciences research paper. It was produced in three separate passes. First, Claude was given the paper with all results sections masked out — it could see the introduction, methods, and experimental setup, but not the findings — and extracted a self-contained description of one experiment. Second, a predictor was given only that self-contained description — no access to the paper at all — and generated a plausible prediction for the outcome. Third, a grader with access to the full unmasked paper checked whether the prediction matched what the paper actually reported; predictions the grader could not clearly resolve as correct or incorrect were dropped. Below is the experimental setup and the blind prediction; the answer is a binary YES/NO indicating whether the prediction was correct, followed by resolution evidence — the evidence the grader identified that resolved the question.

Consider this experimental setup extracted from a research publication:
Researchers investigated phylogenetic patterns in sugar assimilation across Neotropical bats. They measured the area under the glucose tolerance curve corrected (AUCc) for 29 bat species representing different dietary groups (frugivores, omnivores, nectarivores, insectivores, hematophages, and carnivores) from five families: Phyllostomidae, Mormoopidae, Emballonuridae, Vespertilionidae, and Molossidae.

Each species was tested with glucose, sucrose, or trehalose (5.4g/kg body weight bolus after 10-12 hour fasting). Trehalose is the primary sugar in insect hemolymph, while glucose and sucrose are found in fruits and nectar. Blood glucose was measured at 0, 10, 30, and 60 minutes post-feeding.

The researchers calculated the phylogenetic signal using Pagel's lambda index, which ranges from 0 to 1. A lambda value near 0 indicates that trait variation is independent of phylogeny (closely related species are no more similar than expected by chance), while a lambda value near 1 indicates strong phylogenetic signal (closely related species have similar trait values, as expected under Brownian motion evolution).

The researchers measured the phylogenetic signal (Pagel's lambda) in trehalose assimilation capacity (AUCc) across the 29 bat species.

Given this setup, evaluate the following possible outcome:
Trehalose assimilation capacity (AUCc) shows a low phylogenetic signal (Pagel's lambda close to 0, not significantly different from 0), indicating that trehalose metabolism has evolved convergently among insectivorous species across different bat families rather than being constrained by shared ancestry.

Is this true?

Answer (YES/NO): YES